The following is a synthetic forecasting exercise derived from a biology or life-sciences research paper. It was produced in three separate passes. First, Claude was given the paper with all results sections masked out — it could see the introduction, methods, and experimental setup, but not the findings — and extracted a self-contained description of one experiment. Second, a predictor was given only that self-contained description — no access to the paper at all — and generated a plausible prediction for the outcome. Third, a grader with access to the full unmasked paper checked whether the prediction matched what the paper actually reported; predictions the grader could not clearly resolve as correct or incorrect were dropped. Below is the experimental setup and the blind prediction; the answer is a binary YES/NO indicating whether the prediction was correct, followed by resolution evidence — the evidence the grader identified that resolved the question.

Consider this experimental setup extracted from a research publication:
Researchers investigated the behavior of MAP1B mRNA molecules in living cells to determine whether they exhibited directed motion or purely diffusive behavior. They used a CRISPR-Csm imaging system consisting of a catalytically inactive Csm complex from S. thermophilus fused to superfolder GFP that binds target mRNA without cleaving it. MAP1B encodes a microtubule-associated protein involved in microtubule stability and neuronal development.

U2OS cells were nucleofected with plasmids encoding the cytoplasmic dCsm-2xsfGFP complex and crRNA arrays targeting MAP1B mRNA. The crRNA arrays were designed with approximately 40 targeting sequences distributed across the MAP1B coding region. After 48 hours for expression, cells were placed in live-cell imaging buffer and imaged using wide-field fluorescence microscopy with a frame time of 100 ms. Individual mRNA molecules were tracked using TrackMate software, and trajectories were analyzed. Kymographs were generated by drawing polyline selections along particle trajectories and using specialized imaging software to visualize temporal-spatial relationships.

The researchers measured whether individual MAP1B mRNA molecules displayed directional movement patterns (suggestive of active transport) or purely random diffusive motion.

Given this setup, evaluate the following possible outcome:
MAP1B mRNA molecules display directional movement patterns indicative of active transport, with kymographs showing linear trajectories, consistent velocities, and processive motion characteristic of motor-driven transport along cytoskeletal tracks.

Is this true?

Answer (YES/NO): NO